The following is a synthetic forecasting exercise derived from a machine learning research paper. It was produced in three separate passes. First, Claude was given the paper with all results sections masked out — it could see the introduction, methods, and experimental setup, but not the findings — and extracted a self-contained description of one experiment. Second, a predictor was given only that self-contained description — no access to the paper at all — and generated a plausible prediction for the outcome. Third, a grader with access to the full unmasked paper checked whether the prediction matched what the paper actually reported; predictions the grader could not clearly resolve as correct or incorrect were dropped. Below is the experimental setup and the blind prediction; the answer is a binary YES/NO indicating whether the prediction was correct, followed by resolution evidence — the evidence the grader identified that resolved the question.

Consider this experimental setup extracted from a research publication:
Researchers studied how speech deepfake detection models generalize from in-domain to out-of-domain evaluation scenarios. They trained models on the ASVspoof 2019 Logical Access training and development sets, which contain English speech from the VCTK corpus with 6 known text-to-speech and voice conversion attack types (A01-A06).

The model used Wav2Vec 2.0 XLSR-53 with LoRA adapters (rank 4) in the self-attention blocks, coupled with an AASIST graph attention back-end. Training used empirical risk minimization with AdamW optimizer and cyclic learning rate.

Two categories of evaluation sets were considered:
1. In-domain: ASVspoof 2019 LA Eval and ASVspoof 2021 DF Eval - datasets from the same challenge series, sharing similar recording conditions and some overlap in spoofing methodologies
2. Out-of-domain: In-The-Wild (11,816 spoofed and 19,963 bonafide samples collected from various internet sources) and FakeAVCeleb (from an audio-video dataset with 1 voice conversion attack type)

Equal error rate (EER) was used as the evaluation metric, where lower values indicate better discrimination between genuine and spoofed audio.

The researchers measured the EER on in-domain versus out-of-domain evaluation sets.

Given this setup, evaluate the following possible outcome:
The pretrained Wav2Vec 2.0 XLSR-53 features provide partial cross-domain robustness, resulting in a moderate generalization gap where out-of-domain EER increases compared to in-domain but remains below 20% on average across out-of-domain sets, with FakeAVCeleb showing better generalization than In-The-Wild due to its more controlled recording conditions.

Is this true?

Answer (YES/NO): YES